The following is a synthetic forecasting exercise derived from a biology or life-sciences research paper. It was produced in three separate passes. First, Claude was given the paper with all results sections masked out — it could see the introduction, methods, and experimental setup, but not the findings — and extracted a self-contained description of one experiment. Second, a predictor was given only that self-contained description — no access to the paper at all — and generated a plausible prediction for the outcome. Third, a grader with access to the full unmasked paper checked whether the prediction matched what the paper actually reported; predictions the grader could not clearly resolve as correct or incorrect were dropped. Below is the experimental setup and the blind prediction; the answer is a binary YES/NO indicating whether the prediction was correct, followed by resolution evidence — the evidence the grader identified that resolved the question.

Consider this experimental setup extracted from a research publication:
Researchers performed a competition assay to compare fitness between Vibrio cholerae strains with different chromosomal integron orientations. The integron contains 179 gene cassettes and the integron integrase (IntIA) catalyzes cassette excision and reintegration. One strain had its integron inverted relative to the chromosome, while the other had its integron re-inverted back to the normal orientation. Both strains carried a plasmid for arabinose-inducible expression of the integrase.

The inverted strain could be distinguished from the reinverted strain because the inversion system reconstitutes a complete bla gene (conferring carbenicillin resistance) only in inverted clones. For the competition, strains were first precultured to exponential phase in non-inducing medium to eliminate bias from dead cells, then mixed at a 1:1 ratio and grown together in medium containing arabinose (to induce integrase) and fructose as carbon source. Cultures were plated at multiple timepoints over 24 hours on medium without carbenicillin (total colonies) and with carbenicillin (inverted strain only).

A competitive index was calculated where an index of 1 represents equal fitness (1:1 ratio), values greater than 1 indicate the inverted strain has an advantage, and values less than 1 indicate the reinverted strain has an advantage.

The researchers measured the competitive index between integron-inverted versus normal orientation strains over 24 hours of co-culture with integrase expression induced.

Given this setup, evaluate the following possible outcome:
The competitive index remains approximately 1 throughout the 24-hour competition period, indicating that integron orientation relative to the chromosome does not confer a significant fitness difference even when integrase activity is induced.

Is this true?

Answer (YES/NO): NO